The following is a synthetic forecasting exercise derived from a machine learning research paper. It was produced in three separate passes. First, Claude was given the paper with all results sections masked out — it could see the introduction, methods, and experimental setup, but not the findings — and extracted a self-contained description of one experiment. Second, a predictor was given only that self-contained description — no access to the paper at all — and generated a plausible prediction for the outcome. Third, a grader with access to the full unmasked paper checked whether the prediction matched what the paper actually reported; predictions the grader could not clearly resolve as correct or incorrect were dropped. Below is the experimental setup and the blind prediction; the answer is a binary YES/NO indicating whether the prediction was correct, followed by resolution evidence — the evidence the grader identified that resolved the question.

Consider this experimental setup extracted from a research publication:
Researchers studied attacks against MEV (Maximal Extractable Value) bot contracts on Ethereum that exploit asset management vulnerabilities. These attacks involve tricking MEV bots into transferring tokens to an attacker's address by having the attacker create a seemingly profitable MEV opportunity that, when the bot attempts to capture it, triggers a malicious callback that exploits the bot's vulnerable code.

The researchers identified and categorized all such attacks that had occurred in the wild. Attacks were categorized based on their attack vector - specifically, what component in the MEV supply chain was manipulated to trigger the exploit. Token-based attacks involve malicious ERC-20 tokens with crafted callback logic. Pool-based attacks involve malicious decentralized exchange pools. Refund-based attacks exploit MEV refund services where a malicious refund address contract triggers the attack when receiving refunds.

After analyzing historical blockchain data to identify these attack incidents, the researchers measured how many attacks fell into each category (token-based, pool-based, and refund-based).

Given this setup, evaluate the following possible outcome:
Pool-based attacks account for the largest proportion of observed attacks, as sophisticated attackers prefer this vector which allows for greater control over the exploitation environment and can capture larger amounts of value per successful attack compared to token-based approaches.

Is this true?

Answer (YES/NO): NO